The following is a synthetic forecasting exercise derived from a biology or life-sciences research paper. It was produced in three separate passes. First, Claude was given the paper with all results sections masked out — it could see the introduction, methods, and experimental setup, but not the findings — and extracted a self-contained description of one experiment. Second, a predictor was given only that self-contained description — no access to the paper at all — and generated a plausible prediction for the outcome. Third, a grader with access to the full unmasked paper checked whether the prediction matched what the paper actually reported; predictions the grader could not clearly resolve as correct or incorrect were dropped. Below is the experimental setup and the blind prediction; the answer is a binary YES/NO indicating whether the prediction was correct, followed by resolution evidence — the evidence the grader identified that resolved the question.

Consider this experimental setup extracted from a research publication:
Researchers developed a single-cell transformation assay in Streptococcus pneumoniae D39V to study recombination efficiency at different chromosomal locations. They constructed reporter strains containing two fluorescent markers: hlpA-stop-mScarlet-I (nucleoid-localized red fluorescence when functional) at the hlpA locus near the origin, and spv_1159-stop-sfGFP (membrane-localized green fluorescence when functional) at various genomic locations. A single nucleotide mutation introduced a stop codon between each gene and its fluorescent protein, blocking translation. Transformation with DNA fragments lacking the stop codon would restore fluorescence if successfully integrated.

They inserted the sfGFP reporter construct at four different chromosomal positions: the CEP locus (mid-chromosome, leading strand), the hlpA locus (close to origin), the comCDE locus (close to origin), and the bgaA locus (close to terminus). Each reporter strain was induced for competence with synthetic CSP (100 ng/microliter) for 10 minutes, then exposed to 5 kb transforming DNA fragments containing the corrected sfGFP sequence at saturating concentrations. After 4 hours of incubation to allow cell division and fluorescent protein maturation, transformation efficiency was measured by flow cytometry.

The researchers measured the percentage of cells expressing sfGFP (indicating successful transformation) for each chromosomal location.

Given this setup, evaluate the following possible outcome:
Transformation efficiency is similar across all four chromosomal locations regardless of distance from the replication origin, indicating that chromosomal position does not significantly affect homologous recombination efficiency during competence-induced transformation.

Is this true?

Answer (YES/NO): YES